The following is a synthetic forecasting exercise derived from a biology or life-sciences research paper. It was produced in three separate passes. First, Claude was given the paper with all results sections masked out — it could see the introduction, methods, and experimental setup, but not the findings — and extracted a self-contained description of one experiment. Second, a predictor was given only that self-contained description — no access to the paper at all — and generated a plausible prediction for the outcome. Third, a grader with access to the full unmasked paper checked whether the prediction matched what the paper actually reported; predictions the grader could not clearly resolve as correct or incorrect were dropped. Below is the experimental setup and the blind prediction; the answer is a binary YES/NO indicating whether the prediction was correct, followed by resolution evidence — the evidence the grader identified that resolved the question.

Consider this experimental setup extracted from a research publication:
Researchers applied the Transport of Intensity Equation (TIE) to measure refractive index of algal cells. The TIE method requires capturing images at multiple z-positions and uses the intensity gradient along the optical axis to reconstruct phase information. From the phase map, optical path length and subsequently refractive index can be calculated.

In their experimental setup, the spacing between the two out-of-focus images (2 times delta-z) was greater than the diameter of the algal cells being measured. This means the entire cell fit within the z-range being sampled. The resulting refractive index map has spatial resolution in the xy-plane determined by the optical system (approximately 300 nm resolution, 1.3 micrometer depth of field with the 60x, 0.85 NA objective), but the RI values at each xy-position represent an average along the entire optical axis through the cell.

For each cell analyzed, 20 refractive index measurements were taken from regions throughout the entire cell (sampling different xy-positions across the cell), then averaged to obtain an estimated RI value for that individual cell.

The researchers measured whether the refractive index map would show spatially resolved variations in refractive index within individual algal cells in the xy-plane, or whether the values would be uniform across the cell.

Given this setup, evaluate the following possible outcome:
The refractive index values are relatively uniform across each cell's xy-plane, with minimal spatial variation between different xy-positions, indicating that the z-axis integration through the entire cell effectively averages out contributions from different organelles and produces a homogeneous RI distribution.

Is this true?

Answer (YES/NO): NO